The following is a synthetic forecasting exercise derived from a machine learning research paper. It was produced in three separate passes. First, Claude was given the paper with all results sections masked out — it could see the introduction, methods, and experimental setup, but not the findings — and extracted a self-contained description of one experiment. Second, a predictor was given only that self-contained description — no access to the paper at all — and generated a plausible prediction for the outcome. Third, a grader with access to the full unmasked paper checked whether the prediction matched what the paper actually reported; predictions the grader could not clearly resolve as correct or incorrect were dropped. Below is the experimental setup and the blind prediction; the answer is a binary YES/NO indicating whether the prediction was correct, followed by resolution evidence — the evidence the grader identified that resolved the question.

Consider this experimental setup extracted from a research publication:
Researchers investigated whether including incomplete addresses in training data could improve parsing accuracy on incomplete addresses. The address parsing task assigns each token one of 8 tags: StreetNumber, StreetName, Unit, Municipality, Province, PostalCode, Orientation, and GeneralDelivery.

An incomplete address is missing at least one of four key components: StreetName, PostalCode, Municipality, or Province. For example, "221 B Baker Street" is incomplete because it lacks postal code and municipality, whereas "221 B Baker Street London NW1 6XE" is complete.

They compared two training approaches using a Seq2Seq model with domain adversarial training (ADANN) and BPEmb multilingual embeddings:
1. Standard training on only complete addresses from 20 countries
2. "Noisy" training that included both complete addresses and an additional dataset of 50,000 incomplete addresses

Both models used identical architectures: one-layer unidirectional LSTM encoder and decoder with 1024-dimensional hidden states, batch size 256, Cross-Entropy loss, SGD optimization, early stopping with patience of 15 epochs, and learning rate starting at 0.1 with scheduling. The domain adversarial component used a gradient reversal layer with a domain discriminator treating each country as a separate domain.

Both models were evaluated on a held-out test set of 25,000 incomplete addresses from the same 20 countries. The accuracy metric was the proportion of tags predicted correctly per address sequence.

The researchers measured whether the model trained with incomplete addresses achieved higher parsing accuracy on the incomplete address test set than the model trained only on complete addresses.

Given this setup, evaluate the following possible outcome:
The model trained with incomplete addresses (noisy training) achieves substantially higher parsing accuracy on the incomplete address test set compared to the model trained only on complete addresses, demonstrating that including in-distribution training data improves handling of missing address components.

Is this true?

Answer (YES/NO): YES